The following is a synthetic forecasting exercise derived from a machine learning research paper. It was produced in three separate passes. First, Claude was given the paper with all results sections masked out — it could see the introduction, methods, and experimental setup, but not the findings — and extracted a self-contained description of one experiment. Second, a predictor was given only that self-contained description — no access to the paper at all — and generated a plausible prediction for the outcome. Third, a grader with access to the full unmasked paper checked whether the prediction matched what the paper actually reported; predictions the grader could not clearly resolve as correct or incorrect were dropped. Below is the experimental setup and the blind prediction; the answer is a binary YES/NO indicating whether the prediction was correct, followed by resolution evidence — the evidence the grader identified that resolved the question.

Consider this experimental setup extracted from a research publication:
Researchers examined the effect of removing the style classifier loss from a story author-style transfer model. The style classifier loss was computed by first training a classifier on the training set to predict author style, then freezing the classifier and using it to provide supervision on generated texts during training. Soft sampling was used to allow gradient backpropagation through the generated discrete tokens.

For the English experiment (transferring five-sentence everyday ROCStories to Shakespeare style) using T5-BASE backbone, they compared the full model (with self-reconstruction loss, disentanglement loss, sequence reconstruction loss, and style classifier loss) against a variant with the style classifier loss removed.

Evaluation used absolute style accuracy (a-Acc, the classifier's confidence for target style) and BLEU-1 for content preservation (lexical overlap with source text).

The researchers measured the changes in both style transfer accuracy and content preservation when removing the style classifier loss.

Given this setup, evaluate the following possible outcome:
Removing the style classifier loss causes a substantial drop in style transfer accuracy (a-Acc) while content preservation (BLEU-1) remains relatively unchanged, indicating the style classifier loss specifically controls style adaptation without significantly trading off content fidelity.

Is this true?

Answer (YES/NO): NO